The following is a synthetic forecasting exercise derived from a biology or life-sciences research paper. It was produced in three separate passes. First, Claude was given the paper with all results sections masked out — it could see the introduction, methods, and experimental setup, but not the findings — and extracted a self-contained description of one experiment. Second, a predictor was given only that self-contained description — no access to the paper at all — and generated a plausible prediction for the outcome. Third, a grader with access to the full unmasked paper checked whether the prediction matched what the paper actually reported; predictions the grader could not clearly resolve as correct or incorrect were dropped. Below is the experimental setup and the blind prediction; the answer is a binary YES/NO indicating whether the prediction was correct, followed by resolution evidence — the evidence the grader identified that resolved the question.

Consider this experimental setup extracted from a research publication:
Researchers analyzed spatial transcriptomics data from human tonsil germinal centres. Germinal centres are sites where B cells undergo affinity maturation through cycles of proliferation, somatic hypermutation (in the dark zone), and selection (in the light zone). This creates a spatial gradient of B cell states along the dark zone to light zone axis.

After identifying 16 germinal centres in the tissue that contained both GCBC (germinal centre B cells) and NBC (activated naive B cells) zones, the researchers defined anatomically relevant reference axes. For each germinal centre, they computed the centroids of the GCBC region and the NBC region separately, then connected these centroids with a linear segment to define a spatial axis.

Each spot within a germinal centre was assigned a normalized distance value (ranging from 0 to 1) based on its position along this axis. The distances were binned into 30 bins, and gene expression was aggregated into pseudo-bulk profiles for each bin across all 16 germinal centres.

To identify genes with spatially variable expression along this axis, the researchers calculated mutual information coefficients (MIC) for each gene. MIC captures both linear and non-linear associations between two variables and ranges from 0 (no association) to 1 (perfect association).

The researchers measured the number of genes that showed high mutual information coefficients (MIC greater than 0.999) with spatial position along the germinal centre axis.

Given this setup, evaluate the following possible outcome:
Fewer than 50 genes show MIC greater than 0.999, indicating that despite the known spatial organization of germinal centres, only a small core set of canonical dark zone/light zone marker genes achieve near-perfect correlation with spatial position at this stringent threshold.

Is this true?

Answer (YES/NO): NO